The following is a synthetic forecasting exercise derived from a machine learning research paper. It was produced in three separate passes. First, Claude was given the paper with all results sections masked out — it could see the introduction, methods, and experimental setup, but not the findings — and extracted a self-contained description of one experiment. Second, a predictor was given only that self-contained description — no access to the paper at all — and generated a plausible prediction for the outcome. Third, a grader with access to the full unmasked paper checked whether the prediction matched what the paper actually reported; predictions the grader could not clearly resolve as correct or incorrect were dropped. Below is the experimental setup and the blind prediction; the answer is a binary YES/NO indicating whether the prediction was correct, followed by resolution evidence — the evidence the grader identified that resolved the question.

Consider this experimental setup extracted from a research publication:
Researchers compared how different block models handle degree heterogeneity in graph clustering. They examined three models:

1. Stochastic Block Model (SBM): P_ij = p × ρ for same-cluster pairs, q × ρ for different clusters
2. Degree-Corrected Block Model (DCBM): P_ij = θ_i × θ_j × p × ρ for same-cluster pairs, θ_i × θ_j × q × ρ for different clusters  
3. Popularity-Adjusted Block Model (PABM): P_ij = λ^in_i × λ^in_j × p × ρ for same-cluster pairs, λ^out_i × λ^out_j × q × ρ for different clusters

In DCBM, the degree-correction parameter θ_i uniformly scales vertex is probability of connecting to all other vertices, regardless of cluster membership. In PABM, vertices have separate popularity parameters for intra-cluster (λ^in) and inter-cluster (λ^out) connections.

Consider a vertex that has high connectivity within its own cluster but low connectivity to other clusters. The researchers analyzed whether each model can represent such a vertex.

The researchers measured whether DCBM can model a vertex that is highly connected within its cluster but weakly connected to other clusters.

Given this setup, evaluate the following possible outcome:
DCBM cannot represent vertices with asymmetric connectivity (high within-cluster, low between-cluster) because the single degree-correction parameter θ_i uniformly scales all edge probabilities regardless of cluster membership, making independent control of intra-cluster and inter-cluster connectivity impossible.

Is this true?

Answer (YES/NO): YES